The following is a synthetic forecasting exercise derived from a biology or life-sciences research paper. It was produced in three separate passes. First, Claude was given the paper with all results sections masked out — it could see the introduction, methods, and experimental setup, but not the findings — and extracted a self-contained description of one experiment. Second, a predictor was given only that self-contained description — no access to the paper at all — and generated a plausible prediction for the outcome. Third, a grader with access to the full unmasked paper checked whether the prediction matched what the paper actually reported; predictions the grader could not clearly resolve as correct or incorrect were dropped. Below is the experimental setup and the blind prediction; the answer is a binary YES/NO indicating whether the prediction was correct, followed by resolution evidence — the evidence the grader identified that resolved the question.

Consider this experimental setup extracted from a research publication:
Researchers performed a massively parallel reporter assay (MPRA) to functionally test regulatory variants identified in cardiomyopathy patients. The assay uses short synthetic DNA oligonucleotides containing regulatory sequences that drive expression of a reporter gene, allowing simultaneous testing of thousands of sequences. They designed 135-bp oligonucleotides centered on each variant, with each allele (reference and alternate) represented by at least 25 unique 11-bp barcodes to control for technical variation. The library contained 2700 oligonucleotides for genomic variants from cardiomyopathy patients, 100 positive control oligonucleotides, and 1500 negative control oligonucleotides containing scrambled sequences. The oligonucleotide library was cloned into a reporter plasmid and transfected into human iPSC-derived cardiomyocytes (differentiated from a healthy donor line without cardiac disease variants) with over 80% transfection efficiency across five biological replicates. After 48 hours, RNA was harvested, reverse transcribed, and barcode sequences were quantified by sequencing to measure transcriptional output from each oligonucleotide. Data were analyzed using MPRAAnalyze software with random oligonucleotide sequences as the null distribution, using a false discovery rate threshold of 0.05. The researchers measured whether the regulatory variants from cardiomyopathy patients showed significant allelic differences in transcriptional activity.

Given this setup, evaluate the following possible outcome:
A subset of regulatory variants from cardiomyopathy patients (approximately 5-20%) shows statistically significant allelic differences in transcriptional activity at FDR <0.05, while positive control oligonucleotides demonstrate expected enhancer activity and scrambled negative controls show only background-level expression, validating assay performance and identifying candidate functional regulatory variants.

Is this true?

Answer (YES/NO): NO